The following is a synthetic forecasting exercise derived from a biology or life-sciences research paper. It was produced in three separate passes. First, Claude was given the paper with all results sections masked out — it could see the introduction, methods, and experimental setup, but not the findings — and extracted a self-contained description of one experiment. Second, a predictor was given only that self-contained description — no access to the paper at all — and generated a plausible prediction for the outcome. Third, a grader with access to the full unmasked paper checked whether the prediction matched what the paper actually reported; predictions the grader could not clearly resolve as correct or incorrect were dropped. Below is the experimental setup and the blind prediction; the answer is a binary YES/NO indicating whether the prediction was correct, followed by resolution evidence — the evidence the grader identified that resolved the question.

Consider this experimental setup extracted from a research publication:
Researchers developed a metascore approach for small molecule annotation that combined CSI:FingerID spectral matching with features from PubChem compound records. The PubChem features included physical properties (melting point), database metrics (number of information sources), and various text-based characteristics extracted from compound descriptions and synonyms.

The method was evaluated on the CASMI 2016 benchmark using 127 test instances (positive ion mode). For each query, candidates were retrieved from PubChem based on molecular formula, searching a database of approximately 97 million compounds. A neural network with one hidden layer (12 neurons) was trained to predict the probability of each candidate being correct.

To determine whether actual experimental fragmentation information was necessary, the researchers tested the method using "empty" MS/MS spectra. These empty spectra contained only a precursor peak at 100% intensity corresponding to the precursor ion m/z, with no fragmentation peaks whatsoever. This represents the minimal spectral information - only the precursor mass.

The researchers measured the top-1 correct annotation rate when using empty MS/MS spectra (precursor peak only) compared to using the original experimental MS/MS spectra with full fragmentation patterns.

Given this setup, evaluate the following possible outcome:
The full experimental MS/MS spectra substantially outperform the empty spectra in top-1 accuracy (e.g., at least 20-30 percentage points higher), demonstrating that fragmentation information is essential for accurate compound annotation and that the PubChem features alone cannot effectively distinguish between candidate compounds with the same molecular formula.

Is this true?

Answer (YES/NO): NO